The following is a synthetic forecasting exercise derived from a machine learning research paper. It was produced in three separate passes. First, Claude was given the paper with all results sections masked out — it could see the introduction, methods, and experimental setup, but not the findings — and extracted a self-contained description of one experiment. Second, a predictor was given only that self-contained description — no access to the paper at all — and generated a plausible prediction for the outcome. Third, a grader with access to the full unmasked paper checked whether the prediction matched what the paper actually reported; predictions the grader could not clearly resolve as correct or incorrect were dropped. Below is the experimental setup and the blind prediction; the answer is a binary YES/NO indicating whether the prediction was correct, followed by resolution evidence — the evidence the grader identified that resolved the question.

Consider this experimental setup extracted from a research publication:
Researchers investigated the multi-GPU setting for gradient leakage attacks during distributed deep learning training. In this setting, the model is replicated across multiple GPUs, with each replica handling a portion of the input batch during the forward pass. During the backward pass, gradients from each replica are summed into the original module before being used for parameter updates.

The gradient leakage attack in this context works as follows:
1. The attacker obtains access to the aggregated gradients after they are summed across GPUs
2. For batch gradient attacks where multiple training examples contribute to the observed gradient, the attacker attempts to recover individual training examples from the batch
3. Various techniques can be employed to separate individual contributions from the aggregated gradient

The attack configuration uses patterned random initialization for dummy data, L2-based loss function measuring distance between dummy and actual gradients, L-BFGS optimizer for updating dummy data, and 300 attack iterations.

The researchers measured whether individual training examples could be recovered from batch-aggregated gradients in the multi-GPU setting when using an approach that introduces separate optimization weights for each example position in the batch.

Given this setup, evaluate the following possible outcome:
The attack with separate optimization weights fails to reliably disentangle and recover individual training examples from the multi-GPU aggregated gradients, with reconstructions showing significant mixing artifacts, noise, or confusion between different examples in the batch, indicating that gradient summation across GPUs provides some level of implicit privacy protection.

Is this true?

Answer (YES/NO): NO